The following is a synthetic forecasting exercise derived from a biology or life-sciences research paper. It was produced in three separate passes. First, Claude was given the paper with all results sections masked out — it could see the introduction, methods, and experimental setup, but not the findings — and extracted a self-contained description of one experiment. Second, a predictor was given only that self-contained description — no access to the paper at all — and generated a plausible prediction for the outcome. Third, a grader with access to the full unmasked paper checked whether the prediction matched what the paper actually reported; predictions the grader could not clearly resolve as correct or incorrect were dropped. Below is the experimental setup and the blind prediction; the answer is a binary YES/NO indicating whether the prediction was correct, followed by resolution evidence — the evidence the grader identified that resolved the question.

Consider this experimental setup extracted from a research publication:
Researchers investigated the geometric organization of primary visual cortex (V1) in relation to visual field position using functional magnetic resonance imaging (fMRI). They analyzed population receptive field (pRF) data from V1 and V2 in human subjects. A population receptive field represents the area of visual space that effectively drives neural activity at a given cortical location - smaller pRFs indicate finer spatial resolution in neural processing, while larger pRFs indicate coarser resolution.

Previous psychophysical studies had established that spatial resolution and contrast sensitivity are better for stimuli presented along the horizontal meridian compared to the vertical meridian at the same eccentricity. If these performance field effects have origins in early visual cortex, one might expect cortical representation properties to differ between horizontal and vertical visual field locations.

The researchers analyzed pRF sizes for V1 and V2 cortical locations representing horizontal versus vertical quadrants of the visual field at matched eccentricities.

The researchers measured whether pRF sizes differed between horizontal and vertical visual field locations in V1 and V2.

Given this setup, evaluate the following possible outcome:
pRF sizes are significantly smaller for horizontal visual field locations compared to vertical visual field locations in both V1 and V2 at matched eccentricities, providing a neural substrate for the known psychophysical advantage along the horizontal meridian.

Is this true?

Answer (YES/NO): YES